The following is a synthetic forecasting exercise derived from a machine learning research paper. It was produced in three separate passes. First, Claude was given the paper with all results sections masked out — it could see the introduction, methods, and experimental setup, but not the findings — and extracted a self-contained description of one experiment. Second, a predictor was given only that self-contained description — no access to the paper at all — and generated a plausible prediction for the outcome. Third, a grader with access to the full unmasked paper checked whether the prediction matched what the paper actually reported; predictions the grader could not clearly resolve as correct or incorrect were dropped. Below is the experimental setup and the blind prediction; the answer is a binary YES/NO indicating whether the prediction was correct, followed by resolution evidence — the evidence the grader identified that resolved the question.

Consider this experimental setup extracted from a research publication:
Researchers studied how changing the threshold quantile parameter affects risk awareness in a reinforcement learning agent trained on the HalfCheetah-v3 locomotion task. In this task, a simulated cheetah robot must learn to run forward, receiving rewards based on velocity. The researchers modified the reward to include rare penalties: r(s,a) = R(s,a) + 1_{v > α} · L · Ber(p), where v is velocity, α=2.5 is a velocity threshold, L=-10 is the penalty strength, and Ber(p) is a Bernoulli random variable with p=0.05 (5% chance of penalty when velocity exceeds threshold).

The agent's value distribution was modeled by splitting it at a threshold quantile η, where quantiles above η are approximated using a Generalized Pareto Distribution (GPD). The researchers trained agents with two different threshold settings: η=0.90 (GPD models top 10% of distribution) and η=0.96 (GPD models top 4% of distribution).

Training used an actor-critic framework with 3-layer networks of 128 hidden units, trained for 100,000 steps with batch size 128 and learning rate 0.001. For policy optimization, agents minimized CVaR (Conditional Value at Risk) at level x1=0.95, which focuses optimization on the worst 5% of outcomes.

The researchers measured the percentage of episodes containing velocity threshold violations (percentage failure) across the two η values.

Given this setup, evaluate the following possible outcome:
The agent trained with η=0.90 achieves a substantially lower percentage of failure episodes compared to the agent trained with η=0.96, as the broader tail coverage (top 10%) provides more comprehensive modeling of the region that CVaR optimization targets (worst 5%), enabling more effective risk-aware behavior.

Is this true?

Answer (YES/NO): NO